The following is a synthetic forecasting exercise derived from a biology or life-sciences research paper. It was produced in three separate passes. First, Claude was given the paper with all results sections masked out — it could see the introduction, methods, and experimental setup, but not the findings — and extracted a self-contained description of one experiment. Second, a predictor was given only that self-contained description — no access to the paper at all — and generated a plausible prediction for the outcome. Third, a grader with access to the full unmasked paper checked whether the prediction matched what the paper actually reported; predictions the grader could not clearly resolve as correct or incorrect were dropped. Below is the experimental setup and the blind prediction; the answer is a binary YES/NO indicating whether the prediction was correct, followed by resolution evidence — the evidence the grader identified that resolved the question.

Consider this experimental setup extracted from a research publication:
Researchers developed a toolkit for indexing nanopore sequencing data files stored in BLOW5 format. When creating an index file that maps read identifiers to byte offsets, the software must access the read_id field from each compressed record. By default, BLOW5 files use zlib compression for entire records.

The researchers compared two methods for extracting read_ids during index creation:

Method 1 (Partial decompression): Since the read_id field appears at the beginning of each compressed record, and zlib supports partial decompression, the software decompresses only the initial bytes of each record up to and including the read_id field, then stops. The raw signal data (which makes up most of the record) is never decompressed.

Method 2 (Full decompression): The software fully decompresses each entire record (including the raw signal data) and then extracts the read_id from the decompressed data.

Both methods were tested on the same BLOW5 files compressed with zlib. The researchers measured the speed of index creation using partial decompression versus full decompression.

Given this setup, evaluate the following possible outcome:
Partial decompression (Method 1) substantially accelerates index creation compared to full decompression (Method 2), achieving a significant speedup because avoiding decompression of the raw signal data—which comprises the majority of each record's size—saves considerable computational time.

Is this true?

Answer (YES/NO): YES